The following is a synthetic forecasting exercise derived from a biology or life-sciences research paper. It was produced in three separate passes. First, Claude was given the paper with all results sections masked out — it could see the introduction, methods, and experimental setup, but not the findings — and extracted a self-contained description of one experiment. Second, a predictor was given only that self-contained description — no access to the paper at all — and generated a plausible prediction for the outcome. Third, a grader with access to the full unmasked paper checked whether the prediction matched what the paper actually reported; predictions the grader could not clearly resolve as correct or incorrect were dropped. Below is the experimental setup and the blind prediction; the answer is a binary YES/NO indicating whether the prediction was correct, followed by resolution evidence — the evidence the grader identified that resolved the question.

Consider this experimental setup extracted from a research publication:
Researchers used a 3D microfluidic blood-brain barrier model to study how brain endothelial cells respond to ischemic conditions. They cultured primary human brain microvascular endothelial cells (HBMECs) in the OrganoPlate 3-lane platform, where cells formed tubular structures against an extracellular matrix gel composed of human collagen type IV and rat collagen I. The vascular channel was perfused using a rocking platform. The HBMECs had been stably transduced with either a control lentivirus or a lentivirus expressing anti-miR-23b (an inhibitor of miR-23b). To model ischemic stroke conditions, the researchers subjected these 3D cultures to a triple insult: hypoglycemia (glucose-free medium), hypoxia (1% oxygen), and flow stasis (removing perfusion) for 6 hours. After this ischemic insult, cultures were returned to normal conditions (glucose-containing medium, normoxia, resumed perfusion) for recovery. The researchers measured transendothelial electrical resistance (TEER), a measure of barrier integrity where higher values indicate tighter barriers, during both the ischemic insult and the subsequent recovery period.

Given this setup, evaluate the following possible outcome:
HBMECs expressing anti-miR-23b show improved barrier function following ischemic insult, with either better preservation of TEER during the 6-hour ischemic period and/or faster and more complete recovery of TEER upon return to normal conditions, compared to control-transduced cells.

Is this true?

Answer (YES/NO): YES